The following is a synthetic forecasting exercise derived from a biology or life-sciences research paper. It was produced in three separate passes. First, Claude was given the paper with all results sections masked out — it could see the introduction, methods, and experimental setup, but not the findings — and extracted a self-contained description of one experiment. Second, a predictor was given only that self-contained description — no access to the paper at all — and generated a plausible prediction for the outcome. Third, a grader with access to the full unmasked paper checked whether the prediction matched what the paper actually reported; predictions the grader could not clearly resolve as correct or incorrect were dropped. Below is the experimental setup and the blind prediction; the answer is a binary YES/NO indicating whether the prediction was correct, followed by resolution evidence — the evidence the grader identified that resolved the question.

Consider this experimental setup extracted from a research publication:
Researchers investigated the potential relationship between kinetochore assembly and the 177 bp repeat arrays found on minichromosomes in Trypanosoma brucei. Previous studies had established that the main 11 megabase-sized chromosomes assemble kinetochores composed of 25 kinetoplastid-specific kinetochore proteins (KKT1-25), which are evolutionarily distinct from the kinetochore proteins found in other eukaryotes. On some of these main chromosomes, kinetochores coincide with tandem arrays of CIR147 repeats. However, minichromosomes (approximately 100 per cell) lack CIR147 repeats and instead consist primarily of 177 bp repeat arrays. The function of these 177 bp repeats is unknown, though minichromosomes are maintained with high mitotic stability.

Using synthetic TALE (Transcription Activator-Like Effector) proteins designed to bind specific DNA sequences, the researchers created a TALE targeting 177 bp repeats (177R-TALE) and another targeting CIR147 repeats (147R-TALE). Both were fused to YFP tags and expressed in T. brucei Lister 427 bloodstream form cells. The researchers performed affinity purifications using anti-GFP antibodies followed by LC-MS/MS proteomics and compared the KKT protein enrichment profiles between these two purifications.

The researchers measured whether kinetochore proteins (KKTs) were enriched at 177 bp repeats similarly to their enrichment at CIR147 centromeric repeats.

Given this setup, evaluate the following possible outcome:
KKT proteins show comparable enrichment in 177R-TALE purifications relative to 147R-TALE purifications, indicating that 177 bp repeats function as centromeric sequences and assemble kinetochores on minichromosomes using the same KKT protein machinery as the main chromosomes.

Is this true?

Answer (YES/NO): NO